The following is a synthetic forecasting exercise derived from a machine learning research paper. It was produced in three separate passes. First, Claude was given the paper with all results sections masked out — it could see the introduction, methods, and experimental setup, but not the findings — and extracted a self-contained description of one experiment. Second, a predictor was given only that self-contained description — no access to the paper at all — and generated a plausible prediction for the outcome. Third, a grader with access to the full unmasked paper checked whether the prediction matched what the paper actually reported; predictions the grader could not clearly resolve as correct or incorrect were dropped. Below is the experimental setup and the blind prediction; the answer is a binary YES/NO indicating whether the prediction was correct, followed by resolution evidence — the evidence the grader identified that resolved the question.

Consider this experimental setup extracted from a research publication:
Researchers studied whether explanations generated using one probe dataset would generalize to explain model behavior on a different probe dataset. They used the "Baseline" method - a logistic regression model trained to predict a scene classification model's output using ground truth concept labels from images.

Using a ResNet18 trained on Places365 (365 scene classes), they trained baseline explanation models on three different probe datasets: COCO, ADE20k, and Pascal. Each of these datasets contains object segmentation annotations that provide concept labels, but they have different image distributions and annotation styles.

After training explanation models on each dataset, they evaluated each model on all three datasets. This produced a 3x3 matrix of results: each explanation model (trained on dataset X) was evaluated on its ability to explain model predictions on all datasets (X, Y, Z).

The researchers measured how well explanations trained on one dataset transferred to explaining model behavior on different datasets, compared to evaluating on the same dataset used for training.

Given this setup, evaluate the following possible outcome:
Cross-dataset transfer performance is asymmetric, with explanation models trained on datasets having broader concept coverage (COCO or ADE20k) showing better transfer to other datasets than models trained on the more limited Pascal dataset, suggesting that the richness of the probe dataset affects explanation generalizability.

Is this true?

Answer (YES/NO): NO